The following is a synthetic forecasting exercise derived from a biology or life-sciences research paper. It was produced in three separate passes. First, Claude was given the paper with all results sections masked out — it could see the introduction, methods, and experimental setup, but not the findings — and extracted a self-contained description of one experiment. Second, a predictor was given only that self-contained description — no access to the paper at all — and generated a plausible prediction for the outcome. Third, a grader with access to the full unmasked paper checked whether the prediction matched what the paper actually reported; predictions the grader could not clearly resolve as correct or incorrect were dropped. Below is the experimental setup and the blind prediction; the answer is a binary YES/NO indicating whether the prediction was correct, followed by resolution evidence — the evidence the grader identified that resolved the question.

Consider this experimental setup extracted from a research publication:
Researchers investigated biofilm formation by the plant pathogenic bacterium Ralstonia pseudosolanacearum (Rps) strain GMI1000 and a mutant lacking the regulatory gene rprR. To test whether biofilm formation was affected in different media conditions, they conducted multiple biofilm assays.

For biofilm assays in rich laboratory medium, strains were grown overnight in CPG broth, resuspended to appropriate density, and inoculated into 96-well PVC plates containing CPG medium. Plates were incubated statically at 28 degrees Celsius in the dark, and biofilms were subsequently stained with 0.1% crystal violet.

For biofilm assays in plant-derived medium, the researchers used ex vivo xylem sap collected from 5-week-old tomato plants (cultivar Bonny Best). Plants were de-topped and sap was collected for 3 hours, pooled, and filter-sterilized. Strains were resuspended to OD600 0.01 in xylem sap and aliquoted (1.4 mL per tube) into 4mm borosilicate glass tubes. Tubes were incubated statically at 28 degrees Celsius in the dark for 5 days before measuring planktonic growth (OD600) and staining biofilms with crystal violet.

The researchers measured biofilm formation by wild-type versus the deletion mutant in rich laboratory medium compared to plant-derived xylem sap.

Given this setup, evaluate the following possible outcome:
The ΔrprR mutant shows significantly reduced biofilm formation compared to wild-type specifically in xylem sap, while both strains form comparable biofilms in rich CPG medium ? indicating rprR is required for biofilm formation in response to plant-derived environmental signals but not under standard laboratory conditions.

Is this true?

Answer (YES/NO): YES